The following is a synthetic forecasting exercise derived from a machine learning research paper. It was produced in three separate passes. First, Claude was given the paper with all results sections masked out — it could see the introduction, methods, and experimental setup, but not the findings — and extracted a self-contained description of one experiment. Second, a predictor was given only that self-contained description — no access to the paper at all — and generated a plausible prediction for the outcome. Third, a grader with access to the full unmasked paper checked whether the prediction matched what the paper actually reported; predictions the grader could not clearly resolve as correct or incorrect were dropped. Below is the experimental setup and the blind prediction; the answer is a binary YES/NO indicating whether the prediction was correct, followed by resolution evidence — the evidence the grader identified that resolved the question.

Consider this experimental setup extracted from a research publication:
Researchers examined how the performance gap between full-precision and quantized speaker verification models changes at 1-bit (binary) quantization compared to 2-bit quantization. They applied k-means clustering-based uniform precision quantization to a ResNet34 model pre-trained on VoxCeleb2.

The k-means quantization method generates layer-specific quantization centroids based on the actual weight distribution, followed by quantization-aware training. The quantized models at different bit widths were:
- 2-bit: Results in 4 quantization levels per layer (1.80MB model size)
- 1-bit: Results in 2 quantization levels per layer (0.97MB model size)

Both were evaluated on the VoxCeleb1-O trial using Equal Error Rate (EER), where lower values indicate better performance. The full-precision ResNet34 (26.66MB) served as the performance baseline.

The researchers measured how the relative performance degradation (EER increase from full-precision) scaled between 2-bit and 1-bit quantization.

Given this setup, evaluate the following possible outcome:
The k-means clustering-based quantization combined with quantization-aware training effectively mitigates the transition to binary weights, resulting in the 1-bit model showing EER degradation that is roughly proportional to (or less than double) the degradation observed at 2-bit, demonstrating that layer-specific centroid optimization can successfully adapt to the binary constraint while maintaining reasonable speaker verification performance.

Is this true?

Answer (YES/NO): NO